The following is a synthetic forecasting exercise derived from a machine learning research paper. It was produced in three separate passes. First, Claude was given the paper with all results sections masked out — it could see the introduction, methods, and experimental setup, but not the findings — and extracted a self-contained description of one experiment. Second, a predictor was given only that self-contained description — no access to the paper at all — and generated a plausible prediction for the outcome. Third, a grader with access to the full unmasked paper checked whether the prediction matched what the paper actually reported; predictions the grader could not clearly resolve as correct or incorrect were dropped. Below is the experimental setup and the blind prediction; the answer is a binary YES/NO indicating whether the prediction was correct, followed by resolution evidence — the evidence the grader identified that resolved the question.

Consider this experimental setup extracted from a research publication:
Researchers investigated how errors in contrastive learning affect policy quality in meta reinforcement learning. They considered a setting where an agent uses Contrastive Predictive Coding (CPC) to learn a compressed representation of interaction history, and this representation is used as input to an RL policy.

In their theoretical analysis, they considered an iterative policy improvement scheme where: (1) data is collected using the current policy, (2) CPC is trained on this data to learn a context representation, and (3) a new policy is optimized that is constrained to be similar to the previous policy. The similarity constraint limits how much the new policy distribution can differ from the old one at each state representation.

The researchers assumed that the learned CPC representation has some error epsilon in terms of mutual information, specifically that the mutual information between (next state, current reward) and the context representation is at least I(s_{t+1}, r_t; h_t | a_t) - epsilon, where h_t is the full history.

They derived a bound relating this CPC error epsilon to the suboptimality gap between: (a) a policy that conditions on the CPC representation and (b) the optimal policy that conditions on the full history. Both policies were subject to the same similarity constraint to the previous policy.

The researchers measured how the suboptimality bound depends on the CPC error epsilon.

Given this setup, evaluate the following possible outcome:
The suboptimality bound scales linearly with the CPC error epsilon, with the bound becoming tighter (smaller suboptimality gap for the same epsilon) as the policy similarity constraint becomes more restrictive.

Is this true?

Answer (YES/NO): NO